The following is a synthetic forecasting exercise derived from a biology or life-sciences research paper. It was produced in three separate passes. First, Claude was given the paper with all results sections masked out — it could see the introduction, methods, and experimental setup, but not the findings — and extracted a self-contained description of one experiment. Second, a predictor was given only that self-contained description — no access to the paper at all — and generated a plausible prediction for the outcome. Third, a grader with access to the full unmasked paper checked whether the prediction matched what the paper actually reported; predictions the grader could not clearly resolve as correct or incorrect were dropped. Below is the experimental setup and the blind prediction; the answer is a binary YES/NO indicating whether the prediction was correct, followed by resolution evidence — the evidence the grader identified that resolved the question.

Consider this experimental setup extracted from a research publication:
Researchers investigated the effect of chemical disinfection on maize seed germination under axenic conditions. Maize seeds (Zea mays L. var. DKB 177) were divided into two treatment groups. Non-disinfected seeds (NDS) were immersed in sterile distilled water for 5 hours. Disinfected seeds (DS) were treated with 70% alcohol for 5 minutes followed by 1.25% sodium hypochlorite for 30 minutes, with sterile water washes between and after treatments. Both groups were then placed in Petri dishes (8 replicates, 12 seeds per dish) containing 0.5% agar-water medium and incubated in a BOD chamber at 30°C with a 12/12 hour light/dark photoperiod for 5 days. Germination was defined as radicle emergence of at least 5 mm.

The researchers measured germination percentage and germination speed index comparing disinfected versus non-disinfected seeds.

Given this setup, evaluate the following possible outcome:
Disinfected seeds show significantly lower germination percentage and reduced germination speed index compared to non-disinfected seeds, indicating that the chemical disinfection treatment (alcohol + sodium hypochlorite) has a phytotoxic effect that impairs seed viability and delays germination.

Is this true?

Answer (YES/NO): NO